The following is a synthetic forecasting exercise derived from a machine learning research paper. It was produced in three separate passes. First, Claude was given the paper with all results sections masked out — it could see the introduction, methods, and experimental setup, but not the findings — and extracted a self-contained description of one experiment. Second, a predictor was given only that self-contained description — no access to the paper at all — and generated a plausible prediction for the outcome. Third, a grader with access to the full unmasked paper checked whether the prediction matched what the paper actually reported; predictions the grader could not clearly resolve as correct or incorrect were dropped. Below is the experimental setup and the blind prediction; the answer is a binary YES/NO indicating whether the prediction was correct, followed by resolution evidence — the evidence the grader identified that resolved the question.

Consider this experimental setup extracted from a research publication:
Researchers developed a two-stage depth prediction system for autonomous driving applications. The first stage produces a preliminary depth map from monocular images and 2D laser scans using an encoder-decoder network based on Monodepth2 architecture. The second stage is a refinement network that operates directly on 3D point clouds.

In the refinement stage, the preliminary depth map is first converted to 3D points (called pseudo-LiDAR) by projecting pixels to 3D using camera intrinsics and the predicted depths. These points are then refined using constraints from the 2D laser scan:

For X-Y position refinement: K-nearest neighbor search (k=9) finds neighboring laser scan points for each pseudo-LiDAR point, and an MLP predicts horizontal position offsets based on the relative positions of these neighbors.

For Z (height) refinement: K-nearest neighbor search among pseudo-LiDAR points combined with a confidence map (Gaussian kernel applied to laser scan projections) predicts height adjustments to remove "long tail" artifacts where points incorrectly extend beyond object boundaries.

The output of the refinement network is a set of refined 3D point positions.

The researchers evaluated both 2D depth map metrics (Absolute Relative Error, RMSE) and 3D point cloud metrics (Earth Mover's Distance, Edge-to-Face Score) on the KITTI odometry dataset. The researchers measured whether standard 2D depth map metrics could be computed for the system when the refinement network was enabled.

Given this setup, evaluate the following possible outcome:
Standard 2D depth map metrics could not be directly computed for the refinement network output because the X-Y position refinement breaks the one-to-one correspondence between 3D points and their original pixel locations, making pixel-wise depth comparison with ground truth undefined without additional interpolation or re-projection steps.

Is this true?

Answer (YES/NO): YES